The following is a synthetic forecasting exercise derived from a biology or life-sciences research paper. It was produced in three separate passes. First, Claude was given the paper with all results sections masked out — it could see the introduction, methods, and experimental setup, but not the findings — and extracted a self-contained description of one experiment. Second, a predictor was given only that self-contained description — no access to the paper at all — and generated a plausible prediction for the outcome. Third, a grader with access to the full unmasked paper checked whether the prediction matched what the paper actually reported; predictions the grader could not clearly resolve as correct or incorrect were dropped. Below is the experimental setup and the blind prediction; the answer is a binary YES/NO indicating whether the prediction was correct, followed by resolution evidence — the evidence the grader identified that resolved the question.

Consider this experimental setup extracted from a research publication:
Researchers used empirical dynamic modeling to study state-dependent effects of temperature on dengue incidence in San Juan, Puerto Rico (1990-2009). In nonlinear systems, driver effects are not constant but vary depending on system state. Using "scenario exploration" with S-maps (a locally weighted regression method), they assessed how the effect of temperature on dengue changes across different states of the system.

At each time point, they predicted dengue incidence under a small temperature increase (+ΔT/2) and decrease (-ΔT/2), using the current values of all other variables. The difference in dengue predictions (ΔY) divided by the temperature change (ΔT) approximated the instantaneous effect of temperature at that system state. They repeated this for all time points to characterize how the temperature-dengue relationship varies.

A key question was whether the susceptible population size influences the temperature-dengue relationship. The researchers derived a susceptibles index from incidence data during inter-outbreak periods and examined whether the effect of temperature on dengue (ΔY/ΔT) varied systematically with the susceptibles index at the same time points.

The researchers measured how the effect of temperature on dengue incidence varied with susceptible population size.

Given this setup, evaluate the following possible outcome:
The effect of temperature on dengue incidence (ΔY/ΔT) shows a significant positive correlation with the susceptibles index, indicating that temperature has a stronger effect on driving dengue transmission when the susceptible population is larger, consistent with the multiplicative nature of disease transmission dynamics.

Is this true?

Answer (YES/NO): NO